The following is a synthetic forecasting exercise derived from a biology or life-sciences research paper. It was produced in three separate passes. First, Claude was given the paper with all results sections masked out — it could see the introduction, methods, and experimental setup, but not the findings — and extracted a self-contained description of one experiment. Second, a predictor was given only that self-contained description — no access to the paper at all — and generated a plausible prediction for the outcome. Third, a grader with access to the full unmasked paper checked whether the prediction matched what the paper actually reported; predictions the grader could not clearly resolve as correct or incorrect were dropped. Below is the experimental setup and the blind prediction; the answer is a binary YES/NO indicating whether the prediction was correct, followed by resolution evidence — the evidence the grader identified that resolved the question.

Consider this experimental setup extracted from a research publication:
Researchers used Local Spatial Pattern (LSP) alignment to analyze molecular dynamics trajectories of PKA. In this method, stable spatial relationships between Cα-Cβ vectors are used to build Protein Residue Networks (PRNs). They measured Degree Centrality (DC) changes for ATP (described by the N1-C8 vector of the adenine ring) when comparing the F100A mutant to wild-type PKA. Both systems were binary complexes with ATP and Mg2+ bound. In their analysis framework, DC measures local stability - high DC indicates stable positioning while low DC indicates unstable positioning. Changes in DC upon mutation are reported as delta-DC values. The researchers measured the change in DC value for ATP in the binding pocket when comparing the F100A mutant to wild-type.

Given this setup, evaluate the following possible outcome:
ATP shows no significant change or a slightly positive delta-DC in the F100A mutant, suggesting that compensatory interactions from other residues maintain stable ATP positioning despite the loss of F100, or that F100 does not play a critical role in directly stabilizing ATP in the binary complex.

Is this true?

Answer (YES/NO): NO